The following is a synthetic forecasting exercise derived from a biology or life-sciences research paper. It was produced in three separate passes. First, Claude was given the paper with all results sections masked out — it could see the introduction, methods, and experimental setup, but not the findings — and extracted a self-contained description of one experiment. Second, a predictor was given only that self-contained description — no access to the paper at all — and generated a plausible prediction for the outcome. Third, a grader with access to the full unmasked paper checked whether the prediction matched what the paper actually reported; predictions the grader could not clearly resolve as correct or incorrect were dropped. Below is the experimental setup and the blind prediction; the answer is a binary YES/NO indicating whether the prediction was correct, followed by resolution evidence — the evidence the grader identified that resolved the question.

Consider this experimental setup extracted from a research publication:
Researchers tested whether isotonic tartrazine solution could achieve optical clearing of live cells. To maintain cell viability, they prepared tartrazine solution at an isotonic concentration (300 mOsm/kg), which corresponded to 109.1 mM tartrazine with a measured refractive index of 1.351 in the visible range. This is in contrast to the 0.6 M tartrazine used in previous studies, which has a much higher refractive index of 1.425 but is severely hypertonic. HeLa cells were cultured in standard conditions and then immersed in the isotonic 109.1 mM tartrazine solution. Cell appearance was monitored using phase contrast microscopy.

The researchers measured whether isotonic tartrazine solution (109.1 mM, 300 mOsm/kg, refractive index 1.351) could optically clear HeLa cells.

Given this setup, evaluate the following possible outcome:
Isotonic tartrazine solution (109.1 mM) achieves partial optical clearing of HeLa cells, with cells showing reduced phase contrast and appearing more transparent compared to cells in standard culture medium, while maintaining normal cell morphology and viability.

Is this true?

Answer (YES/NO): NO